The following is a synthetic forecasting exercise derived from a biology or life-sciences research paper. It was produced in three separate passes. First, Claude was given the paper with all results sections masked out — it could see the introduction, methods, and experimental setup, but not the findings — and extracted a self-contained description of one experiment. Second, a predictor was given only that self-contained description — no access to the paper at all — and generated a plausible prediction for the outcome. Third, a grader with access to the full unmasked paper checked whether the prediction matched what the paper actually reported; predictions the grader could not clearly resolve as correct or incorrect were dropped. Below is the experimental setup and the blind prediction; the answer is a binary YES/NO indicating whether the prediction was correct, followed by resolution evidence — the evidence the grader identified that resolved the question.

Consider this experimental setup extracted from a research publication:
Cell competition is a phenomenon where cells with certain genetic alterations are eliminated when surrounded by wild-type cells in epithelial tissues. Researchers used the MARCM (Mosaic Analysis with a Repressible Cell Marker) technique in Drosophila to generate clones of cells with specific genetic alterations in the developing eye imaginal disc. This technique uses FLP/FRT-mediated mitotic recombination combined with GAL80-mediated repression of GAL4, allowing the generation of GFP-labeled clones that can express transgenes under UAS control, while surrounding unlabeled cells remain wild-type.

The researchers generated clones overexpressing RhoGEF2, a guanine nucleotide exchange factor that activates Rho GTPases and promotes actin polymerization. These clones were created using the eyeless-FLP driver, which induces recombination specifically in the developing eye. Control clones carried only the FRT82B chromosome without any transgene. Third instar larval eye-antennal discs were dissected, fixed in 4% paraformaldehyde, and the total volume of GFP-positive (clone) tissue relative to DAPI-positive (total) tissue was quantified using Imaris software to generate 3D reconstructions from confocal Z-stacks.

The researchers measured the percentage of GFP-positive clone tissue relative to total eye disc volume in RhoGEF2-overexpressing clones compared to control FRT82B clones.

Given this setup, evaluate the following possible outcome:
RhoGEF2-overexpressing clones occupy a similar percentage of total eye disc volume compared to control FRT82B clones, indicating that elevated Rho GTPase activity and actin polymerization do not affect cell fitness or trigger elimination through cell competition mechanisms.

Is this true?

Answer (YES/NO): NO